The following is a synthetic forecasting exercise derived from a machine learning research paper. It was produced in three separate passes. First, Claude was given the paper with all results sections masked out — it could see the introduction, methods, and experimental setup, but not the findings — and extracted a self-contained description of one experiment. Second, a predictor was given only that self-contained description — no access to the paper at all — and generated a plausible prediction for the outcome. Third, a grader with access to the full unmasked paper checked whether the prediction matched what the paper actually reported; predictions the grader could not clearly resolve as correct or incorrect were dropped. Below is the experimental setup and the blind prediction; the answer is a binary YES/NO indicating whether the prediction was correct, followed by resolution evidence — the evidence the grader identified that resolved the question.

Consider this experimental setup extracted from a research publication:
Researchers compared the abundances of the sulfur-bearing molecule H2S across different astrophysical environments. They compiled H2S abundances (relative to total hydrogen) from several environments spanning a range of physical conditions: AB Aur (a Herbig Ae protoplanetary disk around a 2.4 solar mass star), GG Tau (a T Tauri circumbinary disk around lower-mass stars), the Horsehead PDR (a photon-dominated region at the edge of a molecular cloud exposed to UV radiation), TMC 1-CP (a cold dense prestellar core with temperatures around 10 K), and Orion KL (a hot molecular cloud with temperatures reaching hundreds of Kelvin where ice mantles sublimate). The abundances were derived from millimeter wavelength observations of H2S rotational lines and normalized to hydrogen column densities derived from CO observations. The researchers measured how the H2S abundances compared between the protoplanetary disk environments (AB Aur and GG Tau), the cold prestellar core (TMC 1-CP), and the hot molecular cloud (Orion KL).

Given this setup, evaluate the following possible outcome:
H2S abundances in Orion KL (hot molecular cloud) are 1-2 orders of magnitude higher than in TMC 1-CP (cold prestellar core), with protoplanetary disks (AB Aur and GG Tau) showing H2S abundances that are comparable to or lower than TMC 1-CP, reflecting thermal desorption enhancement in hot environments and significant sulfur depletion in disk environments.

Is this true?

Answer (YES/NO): NO